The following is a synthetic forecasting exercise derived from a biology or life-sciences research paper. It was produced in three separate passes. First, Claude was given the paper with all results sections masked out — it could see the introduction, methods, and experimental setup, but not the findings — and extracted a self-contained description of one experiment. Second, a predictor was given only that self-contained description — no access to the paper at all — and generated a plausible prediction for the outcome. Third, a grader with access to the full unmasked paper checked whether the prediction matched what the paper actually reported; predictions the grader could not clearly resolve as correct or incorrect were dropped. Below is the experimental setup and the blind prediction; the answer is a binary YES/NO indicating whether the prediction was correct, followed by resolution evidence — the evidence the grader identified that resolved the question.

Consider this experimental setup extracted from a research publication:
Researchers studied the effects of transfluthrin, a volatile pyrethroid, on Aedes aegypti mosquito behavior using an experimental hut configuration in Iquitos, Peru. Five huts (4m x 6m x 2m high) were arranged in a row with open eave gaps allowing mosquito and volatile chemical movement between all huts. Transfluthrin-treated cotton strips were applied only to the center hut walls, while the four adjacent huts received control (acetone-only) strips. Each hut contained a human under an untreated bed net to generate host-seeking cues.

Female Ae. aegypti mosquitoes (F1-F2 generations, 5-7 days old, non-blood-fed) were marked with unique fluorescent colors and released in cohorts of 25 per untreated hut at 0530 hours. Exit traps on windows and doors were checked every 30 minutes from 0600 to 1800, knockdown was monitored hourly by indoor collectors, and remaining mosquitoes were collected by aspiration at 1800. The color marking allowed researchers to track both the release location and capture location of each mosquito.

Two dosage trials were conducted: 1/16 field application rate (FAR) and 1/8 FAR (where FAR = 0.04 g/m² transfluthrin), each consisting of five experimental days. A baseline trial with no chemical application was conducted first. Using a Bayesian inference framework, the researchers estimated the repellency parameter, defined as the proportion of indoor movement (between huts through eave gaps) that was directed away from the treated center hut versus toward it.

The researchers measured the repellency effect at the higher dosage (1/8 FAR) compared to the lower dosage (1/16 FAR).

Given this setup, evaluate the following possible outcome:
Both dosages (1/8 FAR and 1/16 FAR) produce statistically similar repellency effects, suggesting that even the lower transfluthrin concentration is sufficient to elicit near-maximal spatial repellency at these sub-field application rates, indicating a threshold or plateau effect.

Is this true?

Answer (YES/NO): NO